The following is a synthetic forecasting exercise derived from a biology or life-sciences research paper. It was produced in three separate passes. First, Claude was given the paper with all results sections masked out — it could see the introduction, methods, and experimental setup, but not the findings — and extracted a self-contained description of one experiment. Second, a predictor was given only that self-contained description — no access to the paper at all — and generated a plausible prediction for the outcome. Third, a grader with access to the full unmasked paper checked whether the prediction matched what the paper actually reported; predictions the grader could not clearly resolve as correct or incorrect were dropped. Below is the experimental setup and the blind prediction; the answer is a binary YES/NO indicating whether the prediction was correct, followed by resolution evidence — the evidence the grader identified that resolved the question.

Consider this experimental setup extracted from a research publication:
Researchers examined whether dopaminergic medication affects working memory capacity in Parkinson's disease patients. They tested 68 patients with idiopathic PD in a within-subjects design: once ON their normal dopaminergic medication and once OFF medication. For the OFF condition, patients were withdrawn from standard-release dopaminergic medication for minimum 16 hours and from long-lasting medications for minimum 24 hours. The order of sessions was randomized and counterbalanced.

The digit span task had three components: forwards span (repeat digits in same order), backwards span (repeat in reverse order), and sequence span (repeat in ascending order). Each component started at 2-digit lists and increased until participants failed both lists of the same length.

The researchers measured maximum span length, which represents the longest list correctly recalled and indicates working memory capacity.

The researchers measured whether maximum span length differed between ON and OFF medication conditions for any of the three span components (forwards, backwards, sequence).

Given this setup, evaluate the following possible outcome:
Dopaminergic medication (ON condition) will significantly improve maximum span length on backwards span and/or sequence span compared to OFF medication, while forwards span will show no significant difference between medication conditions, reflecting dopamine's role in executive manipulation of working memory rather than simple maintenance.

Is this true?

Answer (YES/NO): NO